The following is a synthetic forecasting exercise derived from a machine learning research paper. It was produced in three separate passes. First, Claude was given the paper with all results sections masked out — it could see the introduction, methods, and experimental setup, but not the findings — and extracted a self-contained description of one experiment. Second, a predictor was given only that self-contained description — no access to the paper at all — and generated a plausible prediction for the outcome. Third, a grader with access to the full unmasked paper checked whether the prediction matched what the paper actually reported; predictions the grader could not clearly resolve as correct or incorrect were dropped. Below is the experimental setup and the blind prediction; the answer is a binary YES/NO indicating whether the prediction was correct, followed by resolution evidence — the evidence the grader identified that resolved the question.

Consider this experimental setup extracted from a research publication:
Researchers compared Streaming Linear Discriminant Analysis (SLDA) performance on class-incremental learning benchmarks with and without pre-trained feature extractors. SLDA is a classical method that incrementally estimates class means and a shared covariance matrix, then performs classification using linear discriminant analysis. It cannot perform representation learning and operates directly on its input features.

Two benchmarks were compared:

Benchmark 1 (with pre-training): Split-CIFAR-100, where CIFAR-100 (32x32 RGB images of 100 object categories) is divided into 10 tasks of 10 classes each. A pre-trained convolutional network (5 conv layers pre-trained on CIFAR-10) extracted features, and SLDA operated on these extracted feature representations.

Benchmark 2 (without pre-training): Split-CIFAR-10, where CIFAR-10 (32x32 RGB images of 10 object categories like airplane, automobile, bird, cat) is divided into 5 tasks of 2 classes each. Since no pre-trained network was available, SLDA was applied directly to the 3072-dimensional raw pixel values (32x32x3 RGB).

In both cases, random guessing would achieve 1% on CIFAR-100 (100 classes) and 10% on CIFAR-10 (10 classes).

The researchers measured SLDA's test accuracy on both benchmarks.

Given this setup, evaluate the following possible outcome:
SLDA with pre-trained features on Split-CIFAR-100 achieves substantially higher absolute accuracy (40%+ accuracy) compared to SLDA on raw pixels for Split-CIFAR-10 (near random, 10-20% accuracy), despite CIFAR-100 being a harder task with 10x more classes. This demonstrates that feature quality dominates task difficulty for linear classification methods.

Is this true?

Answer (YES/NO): NO